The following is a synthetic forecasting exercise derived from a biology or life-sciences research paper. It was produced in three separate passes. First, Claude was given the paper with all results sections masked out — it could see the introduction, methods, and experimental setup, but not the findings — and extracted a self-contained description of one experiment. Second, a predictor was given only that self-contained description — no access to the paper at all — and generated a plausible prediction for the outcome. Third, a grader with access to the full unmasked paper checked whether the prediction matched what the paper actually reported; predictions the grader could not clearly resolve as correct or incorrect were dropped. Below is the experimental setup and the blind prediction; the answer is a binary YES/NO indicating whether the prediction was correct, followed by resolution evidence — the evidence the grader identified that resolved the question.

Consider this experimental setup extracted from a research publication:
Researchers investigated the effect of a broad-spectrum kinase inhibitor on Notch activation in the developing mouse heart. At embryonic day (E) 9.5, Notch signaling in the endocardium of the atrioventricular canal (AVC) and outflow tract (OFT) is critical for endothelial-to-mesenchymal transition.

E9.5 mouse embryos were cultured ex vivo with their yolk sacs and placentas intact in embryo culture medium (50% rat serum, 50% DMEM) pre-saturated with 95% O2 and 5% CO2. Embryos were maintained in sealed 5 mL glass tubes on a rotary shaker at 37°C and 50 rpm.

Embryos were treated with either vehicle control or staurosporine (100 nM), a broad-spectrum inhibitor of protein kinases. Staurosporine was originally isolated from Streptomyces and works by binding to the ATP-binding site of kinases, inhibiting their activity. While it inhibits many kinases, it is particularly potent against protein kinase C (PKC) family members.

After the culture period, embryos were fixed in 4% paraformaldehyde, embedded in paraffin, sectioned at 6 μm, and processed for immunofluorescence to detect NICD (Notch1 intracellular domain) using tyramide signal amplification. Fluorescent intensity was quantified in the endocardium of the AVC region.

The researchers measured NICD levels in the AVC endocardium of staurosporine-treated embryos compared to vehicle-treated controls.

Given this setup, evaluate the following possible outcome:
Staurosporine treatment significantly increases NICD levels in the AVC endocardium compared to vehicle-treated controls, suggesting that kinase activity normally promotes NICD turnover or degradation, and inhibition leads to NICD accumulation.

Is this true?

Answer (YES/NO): NO